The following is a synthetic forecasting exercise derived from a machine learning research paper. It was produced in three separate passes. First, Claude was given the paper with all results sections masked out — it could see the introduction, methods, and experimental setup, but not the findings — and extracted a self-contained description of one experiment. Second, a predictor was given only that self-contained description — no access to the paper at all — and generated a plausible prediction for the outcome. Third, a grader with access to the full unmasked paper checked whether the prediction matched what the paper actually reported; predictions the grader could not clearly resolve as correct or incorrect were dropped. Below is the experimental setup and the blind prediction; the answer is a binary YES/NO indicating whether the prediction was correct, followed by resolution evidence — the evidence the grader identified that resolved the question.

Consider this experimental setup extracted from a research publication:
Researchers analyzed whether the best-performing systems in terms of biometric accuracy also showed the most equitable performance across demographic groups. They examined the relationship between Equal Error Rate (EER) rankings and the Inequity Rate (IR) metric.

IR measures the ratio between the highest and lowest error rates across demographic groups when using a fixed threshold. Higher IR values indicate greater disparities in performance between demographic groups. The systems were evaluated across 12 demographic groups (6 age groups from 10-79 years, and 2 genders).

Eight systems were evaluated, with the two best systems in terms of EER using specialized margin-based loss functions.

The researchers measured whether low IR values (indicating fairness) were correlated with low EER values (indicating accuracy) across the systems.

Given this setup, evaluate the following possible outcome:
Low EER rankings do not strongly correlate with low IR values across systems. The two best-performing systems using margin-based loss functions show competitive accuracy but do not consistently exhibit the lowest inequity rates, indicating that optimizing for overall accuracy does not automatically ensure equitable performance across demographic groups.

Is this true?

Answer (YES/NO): YES